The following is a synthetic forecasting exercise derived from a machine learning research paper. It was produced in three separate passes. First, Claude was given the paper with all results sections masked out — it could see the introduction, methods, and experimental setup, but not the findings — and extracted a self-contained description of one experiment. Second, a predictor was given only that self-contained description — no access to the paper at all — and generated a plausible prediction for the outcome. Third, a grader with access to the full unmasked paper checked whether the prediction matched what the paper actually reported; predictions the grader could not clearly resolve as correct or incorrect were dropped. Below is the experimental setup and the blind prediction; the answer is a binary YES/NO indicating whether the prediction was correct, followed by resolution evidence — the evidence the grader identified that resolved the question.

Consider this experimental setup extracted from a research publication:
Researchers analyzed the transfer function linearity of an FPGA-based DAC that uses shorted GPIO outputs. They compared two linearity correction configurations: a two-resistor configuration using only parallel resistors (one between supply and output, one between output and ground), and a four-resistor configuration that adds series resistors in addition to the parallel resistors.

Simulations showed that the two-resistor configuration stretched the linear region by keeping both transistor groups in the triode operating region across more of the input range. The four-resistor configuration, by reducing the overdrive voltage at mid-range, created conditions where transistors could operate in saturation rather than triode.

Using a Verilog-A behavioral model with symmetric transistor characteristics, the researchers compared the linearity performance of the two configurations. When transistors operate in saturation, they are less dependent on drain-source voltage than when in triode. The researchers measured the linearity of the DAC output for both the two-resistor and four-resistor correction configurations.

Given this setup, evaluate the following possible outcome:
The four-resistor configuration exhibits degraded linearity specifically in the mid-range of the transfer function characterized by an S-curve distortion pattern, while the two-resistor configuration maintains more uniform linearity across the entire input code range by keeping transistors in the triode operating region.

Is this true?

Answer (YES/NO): NO